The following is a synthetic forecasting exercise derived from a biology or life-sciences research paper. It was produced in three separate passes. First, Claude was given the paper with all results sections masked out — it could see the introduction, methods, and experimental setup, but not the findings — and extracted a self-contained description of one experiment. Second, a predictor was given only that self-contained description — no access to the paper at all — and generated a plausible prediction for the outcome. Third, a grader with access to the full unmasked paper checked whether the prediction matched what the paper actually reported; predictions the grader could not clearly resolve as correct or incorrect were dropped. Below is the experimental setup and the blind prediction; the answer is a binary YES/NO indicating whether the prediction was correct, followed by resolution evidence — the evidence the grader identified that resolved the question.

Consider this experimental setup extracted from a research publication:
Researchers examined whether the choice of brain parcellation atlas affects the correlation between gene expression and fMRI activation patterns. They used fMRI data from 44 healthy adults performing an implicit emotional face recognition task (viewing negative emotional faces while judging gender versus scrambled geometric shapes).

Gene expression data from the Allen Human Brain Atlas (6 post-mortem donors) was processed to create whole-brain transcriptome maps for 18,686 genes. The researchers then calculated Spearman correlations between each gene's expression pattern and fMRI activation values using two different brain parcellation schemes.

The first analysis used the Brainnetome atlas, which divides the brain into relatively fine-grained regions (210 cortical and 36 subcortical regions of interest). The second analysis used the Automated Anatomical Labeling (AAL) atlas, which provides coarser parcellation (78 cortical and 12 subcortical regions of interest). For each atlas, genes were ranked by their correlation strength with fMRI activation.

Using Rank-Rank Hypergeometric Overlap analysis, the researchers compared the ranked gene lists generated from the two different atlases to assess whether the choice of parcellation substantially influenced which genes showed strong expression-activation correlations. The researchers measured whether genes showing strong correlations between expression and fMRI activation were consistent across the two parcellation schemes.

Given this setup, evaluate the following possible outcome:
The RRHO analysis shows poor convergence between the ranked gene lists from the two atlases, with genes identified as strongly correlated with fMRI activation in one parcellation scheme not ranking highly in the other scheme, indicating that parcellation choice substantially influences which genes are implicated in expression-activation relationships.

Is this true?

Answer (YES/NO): NO